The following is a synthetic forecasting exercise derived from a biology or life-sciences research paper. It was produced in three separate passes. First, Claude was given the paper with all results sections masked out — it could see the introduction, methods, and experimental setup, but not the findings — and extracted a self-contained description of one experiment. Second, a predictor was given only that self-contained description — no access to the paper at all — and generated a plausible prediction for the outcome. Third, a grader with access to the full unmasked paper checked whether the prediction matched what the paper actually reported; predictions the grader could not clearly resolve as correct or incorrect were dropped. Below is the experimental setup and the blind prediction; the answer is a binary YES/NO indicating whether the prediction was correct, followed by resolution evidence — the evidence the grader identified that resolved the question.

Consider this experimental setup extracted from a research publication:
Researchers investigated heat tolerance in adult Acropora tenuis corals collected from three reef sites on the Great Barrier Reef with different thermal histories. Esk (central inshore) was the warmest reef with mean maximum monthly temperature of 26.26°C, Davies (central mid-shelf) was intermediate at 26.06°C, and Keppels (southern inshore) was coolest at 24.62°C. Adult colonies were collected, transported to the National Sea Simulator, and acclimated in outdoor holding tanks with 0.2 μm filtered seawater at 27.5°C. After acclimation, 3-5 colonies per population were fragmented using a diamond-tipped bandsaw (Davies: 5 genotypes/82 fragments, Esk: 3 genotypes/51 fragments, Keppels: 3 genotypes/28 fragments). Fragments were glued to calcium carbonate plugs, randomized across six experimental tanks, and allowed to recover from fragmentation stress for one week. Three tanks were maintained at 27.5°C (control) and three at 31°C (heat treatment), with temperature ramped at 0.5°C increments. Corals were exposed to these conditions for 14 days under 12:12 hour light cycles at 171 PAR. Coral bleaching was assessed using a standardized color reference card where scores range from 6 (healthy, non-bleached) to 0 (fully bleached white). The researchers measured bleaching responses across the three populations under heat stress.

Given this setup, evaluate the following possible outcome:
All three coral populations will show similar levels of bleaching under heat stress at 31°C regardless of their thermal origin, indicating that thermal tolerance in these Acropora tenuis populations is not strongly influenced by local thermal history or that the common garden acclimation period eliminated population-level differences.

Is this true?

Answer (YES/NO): NO